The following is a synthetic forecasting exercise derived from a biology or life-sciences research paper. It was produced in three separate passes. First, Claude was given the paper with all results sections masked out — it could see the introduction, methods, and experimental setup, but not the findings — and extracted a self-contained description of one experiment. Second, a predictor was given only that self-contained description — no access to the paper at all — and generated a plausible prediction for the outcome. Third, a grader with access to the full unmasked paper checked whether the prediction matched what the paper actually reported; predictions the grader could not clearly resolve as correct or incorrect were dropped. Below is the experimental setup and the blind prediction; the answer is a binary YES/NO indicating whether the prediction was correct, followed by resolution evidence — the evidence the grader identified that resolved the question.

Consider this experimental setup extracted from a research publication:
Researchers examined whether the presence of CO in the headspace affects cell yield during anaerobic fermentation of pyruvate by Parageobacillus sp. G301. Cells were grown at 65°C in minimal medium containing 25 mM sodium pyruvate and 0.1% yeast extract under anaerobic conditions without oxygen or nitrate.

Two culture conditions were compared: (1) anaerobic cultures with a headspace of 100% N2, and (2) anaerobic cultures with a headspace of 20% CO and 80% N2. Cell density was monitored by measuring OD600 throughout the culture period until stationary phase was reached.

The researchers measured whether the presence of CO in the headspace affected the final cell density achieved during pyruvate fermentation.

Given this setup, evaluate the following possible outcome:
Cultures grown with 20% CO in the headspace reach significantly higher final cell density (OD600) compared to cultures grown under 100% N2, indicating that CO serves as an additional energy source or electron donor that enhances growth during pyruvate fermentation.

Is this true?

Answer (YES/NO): YES